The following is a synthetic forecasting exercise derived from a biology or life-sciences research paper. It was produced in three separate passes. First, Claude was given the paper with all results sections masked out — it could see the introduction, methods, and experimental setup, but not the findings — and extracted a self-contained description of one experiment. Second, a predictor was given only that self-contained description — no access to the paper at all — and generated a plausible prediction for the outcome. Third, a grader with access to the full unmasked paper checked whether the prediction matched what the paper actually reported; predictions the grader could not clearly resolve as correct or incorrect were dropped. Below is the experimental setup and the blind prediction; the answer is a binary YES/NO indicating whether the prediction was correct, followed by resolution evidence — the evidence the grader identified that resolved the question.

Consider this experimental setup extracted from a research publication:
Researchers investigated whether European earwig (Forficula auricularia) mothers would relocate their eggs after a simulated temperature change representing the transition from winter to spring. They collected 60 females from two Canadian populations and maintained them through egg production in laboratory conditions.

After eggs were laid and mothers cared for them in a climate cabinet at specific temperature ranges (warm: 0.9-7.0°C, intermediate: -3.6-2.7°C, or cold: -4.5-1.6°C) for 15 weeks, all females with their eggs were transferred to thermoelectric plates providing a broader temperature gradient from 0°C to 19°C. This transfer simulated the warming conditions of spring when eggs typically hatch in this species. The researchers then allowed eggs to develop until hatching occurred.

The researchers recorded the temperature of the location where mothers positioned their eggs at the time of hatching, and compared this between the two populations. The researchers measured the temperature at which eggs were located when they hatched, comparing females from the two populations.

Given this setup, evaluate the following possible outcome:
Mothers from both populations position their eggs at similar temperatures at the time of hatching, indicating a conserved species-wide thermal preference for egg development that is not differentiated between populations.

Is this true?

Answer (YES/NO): YES